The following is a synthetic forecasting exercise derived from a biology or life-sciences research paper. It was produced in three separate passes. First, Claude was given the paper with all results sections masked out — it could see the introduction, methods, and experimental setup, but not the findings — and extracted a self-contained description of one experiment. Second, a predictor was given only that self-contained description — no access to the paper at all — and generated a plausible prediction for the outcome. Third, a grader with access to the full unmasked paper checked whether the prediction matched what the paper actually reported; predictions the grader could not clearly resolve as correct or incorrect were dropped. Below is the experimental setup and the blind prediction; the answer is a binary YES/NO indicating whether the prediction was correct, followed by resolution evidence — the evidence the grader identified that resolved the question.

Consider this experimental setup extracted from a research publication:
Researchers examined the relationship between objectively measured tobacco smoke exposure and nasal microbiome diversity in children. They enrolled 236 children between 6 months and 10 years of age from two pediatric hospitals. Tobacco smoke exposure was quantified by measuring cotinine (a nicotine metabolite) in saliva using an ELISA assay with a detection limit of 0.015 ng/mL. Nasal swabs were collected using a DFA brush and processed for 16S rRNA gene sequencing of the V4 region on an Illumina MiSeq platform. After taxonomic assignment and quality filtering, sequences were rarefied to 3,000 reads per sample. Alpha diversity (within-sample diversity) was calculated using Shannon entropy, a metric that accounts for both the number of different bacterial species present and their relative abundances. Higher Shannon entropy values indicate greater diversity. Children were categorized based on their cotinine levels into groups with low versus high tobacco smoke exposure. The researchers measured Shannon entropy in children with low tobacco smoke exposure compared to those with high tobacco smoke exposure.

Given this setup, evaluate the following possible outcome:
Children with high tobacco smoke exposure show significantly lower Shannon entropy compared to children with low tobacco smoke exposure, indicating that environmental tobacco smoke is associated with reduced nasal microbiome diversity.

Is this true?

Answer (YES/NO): YES